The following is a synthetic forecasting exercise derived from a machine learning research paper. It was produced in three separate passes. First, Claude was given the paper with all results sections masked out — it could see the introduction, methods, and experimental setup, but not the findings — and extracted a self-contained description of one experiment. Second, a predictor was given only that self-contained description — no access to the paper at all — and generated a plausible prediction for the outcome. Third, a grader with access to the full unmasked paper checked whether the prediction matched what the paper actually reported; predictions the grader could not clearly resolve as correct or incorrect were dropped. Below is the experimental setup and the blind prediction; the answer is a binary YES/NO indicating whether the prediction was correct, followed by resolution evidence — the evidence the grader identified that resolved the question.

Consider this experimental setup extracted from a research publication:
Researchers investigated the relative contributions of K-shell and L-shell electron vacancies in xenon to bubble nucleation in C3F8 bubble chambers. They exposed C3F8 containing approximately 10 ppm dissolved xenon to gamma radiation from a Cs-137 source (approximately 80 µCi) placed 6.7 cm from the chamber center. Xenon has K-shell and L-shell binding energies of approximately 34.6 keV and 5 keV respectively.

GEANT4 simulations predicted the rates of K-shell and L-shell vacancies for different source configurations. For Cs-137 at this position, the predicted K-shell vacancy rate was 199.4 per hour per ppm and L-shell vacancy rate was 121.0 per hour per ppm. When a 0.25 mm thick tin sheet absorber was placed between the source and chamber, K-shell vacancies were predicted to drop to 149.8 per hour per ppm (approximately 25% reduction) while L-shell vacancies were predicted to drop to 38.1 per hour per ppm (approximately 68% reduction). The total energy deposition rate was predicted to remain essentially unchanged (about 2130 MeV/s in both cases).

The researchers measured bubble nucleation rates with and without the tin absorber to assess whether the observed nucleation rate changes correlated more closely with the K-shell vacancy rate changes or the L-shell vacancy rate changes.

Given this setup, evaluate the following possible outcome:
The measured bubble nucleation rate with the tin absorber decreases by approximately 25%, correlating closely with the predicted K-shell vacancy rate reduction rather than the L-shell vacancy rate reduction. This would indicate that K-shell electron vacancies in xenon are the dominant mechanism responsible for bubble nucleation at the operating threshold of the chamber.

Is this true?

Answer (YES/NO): NO